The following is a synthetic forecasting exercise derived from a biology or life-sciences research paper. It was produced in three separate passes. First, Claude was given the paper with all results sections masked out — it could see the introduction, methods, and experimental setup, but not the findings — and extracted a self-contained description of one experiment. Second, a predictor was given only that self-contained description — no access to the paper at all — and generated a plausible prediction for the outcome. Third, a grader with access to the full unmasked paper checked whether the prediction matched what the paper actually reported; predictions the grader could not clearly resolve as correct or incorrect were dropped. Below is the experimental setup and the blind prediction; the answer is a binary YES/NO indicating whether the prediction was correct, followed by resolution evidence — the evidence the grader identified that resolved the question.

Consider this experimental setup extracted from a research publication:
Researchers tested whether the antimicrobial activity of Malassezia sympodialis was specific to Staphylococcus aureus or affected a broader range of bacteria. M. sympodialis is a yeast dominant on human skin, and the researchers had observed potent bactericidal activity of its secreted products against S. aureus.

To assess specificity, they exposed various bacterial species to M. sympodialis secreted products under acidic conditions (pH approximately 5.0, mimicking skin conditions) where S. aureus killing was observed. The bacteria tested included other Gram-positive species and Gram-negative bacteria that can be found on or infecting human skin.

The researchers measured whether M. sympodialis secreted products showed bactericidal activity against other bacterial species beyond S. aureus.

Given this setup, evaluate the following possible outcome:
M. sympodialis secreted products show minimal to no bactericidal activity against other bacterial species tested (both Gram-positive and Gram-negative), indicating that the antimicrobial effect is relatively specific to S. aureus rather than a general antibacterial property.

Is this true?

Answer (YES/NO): NO